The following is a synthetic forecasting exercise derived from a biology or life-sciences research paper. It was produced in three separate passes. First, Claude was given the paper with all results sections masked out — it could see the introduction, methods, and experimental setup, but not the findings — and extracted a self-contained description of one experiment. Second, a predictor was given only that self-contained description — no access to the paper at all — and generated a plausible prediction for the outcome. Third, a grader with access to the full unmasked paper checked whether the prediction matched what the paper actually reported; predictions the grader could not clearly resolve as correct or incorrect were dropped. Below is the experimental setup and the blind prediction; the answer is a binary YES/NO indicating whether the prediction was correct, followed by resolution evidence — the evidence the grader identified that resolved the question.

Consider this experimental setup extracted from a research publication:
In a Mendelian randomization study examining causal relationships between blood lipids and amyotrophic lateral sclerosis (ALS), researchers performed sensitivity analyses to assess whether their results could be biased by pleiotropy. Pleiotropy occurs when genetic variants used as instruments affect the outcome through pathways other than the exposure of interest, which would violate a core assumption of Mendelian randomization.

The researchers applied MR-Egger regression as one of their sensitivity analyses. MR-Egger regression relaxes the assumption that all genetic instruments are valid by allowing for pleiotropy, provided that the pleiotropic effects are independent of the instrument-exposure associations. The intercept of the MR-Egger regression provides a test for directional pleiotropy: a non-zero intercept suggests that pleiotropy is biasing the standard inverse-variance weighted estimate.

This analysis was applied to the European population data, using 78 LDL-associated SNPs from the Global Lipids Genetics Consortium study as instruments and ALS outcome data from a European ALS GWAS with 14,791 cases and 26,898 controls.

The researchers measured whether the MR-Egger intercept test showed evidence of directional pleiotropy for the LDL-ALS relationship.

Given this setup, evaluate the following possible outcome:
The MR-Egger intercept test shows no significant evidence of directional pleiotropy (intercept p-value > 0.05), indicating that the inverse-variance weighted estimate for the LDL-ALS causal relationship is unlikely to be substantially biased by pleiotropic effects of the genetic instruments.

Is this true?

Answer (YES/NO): YES